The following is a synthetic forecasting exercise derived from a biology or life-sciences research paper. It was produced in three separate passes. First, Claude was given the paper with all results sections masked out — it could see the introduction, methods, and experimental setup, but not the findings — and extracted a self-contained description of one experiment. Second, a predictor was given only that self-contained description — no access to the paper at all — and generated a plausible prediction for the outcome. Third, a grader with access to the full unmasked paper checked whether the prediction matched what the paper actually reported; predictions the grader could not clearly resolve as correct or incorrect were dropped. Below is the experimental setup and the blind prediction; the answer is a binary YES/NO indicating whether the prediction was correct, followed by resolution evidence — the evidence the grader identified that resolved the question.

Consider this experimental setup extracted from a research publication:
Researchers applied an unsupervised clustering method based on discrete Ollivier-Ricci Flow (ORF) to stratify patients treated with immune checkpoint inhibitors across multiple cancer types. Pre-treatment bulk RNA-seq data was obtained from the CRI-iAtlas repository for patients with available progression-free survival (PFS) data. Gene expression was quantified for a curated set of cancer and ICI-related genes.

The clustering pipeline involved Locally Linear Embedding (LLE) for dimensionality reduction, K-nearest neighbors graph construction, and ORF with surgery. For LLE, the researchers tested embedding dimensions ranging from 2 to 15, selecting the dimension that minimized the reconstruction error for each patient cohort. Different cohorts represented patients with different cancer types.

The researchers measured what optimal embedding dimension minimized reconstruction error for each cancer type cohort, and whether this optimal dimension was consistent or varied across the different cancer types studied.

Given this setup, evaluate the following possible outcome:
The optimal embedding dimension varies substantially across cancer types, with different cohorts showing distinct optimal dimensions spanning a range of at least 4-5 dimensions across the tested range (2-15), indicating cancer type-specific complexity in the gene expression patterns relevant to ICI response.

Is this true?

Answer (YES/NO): NO